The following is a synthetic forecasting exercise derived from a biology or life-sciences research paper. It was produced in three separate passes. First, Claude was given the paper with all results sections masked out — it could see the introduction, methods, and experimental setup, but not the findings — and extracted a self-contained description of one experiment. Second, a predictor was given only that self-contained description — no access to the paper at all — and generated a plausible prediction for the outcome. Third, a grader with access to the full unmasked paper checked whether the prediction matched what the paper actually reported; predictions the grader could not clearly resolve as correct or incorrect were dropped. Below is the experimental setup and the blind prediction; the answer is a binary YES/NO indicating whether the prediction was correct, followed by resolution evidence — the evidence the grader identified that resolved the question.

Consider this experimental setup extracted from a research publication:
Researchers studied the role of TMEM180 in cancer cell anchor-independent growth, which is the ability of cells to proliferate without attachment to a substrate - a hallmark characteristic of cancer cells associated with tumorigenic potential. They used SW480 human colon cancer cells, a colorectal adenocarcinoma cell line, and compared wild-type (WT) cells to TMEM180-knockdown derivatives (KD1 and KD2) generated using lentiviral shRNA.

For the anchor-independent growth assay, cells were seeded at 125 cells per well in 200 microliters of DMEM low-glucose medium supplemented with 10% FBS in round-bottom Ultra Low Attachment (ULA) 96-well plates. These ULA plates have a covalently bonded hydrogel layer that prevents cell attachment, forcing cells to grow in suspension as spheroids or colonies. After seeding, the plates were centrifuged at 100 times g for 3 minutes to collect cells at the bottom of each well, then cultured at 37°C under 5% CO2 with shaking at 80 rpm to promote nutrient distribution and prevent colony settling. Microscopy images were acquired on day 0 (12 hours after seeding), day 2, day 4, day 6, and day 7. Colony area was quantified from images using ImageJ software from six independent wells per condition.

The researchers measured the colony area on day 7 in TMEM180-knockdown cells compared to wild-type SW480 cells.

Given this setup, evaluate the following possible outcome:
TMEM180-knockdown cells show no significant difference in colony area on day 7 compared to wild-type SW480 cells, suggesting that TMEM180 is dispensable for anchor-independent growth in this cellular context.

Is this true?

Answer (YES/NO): NO